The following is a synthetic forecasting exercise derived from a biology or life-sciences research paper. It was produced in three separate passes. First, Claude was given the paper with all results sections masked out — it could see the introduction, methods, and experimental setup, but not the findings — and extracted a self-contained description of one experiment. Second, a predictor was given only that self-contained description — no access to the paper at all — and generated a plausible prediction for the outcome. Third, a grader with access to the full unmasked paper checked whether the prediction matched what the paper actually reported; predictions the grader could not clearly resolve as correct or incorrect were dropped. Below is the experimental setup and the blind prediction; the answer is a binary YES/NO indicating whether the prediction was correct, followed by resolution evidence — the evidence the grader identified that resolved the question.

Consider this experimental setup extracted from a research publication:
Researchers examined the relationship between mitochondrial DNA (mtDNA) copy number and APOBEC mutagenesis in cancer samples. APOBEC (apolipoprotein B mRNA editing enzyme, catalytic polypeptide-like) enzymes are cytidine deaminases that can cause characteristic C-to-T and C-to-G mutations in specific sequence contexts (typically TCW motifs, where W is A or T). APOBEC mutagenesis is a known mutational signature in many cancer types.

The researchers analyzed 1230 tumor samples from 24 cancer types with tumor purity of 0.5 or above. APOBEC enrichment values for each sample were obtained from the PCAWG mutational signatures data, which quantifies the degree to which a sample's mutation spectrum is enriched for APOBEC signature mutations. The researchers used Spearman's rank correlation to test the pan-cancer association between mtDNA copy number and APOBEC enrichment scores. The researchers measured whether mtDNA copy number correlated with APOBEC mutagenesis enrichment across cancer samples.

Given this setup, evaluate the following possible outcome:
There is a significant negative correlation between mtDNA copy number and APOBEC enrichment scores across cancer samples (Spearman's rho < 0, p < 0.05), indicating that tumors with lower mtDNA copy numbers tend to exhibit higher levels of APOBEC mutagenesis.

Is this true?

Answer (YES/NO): NO